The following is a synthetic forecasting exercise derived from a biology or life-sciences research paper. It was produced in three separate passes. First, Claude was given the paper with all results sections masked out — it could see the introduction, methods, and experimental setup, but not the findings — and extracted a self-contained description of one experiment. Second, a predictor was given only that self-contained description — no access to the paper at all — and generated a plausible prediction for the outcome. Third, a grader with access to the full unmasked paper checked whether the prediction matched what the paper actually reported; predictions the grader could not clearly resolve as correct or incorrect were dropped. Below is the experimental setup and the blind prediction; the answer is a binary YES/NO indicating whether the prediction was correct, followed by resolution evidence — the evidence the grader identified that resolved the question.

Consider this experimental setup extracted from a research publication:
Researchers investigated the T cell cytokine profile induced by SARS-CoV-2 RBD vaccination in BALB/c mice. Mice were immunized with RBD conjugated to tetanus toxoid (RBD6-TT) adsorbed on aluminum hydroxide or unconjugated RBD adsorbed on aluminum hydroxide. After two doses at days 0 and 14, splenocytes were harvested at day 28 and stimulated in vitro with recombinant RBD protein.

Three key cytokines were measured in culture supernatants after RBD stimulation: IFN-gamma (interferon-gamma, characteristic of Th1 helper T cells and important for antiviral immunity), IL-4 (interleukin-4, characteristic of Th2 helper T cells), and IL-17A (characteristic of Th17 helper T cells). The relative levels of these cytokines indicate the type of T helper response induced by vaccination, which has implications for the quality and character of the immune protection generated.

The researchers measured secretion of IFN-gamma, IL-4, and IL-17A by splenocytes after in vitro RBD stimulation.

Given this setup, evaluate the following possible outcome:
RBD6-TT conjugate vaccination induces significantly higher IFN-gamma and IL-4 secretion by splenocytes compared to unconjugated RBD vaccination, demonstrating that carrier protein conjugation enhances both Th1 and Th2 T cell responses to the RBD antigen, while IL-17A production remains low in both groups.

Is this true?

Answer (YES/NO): NO